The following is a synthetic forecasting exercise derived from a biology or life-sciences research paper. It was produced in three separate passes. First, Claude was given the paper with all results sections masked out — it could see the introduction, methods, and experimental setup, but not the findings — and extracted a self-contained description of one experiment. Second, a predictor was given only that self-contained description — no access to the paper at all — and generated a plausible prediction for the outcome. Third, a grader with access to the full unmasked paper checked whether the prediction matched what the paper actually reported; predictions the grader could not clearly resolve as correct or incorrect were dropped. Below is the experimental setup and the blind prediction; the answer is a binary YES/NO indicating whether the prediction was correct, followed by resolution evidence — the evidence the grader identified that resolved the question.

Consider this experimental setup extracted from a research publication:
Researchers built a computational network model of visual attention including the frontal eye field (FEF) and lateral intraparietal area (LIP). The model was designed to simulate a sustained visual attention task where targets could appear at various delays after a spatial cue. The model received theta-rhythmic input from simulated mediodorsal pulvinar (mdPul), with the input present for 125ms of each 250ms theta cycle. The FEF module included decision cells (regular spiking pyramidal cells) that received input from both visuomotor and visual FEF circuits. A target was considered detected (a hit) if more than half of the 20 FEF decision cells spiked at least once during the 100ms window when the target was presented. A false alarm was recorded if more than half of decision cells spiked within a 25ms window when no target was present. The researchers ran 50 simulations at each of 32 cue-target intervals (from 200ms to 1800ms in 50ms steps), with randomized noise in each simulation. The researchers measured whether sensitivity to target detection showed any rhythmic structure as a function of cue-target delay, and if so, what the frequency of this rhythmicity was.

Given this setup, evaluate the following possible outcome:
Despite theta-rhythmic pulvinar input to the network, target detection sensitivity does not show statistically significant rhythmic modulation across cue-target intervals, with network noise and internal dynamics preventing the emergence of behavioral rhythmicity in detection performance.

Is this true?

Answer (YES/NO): NO